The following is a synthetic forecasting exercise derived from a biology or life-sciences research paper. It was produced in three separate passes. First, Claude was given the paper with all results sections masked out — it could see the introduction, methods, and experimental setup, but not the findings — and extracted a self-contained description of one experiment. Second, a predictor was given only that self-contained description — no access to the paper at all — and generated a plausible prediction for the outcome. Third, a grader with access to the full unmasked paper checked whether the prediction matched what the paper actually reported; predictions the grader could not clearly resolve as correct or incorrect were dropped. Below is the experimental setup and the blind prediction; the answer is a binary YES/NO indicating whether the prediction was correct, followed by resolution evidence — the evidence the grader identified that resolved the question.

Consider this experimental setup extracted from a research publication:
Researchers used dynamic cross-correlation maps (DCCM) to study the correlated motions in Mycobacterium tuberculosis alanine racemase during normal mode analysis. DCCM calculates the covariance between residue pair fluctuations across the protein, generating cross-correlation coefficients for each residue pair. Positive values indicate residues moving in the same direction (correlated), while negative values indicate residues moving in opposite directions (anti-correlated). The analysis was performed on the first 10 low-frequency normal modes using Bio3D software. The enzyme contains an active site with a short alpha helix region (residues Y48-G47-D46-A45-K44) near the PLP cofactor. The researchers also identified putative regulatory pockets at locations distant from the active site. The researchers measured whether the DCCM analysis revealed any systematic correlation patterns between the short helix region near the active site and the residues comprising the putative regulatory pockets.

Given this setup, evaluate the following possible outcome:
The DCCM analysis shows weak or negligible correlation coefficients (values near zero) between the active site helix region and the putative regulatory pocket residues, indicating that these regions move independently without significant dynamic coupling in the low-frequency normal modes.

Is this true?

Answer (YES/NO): NO